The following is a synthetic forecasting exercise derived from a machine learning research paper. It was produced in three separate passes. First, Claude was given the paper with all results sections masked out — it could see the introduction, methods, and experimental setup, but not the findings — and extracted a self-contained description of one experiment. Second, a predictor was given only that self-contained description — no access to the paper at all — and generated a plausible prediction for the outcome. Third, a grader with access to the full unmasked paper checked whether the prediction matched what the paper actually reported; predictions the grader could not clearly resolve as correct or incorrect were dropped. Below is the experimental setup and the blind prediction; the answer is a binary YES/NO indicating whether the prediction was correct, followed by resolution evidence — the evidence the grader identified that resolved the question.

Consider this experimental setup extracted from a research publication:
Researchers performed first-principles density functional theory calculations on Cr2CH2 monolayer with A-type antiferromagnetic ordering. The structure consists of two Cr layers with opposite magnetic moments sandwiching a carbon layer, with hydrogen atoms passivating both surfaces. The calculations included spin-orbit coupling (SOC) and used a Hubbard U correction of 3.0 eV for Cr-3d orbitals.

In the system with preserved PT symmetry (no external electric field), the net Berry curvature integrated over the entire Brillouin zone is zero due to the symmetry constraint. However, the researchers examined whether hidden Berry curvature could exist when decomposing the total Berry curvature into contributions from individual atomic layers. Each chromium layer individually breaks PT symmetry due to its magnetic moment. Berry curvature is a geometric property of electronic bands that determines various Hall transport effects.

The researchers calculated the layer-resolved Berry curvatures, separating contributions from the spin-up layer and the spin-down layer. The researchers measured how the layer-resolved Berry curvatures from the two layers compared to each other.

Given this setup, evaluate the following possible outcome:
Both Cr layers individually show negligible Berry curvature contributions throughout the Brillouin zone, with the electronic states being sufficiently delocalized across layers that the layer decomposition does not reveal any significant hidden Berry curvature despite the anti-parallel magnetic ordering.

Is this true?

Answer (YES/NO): NO